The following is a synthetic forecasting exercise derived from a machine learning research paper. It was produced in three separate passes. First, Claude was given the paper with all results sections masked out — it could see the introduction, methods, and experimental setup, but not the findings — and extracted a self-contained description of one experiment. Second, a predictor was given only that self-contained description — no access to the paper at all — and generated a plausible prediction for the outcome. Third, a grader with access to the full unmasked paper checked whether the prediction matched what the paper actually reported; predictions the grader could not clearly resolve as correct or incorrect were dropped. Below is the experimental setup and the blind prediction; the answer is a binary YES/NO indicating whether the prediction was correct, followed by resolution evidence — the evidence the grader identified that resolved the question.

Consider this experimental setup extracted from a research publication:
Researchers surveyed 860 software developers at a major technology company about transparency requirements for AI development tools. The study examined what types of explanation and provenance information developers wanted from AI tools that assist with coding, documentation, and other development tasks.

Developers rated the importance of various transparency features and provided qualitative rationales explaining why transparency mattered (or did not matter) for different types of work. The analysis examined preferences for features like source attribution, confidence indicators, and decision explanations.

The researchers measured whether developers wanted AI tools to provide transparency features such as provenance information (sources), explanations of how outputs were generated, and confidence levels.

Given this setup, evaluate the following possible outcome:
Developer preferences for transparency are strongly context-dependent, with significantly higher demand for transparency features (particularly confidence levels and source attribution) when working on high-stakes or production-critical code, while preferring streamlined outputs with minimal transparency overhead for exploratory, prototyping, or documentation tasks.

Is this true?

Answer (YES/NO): NO